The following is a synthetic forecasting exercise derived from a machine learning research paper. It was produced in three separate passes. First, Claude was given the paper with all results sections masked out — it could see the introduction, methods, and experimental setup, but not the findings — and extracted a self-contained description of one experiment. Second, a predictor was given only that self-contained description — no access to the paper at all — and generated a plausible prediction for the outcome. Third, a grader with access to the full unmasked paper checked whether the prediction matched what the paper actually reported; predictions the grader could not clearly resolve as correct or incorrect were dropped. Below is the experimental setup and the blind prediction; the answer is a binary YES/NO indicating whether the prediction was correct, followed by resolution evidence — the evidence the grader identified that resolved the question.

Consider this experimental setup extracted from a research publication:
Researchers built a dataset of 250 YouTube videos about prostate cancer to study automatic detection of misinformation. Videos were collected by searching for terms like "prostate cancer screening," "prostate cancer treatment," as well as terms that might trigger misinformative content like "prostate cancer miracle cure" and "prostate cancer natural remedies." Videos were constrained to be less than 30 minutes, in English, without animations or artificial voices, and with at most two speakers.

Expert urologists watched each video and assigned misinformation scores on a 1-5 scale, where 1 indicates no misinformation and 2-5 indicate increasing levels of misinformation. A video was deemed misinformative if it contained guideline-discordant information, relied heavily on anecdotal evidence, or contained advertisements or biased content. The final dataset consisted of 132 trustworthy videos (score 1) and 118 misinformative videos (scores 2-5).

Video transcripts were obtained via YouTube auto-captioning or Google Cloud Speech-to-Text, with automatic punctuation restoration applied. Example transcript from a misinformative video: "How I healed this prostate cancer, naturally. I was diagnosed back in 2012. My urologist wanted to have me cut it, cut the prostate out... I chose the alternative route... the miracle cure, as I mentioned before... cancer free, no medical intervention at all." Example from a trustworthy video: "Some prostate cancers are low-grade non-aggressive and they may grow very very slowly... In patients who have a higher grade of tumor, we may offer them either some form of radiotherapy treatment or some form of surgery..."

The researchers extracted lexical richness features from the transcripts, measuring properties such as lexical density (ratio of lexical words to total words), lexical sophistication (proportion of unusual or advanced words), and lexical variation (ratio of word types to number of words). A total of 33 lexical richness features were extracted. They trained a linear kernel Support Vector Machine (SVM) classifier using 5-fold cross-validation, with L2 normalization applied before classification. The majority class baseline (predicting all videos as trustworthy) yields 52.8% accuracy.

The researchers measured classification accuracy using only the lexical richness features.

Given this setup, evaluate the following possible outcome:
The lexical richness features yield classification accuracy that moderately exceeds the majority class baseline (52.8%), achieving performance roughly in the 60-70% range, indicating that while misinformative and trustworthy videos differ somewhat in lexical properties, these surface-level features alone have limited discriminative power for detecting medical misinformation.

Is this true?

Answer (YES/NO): NO